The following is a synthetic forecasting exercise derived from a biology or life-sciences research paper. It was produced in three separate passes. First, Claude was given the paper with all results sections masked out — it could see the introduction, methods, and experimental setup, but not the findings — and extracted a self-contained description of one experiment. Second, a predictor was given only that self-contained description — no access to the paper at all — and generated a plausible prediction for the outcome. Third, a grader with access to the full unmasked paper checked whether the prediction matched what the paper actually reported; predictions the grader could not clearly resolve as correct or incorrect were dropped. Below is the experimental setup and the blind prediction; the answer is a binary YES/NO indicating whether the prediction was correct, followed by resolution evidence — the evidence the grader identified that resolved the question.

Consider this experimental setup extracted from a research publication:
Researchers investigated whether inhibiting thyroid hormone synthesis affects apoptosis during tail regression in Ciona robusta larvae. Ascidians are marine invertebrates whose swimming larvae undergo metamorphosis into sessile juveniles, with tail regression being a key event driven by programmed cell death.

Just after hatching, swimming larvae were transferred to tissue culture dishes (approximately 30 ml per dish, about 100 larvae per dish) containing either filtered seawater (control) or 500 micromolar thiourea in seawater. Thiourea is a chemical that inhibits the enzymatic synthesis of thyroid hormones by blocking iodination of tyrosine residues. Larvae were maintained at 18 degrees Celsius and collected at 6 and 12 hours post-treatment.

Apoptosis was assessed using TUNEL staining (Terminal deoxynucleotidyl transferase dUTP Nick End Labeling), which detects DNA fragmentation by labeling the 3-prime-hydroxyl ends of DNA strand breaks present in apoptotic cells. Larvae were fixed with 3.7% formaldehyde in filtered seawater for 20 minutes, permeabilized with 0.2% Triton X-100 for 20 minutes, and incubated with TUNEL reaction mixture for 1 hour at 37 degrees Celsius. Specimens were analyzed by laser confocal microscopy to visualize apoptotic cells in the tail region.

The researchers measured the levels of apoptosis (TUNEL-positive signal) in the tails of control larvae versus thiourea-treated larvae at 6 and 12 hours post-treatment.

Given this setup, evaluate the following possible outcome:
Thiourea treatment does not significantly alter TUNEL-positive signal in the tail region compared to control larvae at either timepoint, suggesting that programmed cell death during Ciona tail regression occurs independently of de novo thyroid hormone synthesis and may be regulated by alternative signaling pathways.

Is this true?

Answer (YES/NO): NO